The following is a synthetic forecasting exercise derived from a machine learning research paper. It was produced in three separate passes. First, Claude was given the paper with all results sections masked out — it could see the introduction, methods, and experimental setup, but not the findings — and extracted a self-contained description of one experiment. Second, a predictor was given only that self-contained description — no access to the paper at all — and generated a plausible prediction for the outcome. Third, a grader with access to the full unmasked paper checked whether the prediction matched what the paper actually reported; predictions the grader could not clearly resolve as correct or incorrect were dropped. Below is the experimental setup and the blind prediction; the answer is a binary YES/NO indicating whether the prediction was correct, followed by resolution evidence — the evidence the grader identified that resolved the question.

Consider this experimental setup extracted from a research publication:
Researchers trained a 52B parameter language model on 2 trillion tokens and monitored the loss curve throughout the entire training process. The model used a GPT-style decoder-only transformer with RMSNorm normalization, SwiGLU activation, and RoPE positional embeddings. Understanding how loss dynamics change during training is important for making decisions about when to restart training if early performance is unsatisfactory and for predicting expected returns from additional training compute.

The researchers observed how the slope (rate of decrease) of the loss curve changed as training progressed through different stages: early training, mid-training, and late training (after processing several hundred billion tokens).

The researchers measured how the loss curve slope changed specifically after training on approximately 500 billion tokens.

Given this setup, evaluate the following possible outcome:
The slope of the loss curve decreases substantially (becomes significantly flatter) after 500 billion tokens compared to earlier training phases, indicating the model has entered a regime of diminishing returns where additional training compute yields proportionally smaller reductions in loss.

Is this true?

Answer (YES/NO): YES